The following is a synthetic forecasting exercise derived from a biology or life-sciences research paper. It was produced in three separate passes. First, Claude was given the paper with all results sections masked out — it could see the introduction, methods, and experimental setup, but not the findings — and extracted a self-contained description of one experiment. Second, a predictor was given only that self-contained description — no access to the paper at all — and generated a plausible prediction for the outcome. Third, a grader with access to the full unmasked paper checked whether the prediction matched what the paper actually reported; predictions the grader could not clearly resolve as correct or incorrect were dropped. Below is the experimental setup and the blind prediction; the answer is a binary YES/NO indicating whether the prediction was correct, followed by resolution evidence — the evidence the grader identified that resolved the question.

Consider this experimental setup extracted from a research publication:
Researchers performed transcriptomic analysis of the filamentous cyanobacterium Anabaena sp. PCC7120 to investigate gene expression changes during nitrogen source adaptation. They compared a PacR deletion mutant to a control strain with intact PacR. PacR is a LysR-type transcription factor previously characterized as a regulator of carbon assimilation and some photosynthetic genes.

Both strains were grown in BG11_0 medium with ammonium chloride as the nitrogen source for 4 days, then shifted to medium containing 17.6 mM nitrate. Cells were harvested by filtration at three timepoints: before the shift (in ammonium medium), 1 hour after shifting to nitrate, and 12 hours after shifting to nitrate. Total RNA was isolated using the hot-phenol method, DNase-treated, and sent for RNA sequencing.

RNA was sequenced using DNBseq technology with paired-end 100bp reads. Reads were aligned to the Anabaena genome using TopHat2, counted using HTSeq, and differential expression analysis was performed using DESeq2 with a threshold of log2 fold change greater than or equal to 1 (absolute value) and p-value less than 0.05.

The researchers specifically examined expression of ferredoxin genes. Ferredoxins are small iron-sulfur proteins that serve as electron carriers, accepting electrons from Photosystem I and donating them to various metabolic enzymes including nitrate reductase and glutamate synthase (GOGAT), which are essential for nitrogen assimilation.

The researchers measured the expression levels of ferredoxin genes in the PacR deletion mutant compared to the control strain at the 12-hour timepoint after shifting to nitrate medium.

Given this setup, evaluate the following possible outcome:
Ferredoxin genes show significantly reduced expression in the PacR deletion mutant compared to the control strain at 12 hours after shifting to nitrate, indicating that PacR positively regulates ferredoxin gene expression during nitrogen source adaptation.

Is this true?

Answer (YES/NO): YES